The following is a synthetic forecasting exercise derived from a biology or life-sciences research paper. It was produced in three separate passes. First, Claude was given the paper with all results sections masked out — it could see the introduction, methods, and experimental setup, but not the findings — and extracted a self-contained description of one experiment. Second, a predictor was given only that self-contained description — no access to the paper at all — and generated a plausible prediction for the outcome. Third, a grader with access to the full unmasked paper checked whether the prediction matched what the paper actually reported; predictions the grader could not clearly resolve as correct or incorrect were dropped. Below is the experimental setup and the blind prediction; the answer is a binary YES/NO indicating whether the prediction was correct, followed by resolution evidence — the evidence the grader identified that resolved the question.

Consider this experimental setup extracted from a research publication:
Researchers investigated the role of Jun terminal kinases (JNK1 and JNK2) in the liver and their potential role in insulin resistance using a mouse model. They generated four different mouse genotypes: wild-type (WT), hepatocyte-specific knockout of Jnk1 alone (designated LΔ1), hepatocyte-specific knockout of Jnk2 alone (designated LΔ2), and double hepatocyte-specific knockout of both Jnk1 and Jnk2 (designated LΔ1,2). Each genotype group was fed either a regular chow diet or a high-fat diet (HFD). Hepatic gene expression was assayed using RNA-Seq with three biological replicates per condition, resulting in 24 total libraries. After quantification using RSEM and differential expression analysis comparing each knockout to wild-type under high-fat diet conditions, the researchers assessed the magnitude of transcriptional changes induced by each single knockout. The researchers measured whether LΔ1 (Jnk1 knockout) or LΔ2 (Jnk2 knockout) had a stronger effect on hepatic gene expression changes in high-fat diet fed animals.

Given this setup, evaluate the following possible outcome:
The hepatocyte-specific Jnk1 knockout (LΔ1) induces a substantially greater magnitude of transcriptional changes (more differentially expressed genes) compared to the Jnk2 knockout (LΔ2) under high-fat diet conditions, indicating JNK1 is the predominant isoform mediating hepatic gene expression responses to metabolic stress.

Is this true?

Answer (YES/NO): NO